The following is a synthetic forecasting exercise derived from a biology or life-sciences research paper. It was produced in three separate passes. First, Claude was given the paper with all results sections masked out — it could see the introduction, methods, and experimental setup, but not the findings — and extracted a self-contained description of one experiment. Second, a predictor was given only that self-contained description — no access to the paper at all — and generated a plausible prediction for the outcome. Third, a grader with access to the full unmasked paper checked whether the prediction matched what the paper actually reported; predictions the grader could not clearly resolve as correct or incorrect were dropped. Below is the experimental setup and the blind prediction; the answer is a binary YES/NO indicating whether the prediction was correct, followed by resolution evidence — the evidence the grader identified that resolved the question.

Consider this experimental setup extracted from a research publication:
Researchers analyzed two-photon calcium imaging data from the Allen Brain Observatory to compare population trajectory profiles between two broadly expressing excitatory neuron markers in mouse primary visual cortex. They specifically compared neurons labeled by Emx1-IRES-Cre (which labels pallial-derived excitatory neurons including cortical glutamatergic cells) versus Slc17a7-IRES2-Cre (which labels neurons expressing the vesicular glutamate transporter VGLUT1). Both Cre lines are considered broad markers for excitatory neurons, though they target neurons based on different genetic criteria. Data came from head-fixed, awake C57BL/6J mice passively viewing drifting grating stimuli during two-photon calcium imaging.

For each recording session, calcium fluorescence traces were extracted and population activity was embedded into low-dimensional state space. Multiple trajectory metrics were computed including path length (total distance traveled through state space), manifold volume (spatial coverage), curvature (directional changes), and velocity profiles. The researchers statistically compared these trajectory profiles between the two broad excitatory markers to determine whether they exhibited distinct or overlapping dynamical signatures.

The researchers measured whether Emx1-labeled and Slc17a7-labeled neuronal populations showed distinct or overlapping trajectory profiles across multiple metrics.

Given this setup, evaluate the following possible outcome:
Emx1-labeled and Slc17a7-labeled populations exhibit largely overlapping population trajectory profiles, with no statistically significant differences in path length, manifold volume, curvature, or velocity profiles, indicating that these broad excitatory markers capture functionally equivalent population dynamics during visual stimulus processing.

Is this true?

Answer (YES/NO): NO